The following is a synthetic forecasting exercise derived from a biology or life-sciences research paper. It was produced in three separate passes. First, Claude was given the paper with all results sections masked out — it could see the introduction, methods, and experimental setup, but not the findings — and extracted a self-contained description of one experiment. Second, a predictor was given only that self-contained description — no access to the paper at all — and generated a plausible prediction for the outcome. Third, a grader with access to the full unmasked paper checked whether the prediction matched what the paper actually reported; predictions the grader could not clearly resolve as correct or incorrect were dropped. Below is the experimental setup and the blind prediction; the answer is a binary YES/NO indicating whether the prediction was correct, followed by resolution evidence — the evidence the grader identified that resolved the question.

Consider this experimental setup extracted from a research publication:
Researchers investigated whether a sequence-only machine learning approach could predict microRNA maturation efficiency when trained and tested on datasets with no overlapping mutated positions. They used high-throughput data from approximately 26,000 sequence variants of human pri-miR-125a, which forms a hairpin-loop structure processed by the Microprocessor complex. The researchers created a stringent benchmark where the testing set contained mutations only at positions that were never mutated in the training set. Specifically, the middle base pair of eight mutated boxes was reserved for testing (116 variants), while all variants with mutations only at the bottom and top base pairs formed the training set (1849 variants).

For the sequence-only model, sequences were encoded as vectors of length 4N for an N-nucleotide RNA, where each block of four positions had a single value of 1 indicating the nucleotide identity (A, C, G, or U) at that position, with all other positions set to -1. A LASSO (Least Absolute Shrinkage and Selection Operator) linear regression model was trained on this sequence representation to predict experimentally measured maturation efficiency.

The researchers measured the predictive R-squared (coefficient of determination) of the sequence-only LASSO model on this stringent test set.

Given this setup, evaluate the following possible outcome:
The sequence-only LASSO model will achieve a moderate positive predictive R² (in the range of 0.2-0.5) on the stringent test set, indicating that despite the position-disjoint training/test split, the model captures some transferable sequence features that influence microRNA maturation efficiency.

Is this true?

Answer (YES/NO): NO